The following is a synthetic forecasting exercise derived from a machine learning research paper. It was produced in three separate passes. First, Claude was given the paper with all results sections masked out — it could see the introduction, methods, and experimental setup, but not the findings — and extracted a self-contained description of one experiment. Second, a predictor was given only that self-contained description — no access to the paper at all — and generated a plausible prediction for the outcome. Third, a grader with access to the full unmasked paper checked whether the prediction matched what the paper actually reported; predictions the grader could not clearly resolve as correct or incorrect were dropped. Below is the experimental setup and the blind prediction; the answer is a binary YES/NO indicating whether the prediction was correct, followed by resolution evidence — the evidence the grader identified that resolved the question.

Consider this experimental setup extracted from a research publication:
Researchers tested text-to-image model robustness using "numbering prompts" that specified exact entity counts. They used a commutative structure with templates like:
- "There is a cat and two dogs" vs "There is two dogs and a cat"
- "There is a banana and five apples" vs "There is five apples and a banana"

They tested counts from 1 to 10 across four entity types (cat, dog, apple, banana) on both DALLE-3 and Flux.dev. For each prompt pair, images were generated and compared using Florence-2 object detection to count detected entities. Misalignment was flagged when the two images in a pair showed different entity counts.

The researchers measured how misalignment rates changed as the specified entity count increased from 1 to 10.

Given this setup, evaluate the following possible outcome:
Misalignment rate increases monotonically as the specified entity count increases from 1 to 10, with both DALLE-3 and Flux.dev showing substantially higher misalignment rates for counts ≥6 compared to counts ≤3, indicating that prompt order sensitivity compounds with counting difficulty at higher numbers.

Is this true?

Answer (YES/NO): YES